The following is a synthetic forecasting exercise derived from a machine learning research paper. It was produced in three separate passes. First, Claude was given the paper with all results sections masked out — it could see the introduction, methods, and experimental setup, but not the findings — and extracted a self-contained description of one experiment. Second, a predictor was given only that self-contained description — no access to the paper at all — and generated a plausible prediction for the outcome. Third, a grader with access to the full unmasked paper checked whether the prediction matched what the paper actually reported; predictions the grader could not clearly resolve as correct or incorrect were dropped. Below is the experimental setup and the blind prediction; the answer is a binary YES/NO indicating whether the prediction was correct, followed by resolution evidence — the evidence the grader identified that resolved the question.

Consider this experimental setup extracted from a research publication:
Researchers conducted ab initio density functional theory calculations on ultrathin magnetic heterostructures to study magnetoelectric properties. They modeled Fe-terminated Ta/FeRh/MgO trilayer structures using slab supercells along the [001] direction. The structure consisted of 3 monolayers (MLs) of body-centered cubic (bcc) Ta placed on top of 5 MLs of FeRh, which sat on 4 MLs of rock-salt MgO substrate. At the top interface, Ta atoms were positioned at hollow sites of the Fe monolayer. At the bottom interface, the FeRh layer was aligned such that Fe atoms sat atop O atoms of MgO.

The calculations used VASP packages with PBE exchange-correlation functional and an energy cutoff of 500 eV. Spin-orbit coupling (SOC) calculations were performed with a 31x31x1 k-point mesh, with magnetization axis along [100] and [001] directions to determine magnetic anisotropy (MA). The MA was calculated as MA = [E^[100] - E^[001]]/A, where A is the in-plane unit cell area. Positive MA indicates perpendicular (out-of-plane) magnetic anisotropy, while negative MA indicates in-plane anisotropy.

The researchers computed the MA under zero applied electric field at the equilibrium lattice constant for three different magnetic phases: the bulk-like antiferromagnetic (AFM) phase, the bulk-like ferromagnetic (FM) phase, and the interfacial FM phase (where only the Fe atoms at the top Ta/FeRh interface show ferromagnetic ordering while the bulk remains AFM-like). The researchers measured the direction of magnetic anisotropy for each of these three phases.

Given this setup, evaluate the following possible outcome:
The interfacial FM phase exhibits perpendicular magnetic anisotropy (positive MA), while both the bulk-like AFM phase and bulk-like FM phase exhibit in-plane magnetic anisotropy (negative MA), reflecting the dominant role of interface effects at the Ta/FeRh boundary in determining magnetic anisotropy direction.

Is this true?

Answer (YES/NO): NO